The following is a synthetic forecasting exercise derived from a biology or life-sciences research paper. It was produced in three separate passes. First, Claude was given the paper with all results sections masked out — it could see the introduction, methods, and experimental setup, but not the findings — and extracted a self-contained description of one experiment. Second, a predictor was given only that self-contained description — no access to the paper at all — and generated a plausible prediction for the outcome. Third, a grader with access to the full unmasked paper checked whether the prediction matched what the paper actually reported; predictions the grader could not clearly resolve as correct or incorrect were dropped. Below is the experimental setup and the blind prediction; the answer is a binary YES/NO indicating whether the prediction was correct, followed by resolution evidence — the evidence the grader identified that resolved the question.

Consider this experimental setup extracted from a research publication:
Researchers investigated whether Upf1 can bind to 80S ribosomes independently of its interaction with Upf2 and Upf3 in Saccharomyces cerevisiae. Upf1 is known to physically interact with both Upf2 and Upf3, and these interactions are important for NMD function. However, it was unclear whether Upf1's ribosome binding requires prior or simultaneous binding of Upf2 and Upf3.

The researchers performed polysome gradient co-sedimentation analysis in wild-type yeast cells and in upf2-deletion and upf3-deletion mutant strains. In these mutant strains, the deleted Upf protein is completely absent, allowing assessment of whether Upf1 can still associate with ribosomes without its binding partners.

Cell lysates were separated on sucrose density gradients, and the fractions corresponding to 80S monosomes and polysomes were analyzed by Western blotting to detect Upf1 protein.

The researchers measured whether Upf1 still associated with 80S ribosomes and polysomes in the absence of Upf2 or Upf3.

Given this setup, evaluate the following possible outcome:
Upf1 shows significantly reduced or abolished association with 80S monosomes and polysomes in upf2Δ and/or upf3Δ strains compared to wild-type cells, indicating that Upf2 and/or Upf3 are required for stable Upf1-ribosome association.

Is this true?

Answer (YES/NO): NO